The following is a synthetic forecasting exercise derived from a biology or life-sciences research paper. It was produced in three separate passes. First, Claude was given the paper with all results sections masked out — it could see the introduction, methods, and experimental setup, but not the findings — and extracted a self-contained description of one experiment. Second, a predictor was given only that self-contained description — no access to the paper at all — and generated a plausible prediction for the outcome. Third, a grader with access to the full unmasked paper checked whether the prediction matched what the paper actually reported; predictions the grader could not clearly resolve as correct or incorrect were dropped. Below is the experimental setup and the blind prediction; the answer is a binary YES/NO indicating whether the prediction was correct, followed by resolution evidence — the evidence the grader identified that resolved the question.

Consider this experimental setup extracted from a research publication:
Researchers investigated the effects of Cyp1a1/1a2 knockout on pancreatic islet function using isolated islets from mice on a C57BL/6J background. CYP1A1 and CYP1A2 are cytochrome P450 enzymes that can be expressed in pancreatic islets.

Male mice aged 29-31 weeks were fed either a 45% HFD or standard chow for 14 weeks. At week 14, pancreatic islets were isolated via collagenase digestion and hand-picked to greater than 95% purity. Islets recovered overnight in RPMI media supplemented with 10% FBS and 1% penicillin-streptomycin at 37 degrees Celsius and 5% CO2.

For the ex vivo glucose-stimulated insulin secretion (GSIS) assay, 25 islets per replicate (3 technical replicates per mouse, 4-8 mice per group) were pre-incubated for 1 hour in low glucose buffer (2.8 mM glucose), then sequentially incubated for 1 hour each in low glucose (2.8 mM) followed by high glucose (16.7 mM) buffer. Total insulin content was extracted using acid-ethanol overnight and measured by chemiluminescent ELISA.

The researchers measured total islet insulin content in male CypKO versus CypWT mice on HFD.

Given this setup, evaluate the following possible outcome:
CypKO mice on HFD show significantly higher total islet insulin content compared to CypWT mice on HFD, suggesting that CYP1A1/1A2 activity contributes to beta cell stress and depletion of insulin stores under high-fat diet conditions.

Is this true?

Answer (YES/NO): NO